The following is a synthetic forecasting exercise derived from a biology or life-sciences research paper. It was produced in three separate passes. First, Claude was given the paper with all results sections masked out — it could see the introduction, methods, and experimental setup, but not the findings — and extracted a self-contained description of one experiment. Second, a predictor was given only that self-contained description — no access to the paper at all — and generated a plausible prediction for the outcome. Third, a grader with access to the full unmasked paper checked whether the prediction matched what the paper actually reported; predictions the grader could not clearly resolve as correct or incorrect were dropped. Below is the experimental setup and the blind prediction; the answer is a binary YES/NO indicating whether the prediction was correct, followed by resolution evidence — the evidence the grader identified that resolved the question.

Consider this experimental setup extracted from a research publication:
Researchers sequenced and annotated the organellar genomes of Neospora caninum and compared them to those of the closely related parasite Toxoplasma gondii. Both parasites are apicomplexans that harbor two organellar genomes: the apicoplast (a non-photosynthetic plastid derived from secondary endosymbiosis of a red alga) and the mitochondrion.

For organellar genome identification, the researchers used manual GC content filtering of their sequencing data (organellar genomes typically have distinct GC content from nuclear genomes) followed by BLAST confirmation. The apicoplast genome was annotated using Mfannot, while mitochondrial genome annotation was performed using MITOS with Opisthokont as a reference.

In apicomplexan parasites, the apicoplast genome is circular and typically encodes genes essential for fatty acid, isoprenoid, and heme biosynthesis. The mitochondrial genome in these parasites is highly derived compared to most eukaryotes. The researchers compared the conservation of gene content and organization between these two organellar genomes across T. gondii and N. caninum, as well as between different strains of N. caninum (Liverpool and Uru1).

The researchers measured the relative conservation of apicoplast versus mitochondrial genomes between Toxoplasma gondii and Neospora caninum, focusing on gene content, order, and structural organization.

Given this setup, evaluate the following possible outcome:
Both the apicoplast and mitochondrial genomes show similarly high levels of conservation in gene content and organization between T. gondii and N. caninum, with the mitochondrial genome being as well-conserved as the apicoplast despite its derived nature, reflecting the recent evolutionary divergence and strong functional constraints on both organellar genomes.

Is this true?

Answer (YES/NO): NO